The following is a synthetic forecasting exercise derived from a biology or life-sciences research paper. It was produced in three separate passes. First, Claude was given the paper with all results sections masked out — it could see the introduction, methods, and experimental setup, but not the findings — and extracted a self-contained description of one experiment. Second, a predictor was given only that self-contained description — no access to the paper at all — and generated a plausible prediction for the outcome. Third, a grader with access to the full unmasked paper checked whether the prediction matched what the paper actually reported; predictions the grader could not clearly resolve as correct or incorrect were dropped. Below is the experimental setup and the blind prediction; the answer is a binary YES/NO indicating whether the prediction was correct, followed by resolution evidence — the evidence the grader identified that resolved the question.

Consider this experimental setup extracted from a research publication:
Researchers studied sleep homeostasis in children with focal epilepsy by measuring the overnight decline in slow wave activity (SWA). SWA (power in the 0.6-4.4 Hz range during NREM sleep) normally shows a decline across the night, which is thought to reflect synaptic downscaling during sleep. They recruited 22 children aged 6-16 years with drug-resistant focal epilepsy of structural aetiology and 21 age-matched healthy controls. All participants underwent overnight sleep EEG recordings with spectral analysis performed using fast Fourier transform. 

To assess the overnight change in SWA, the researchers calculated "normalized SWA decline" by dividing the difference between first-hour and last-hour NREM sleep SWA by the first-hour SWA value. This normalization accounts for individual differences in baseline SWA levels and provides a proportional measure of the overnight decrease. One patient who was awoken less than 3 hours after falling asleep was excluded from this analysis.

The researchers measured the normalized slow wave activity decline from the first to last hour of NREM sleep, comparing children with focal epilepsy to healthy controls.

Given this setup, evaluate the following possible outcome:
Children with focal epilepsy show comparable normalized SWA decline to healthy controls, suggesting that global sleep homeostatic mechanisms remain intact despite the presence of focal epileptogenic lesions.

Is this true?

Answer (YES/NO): YES